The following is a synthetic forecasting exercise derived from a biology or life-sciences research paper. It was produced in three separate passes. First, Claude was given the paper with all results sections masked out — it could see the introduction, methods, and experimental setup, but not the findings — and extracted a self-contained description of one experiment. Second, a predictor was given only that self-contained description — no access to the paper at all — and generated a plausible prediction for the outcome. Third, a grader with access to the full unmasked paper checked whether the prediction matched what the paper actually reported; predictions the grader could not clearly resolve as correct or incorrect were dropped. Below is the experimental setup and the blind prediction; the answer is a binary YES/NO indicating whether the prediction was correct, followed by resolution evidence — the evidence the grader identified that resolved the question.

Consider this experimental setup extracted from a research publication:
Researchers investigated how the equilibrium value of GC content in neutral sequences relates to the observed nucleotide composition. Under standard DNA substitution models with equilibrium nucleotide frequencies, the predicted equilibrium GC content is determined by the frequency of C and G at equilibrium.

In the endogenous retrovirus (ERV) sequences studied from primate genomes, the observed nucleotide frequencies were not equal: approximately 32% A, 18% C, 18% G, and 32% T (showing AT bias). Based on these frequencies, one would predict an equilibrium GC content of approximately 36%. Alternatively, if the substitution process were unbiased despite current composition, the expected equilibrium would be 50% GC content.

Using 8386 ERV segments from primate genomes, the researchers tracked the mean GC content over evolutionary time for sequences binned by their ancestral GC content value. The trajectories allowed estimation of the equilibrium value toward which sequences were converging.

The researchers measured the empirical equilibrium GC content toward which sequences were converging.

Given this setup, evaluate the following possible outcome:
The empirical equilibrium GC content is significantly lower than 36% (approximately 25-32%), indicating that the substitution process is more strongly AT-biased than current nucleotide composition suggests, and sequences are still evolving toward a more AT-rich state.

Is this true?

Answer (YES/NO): NO